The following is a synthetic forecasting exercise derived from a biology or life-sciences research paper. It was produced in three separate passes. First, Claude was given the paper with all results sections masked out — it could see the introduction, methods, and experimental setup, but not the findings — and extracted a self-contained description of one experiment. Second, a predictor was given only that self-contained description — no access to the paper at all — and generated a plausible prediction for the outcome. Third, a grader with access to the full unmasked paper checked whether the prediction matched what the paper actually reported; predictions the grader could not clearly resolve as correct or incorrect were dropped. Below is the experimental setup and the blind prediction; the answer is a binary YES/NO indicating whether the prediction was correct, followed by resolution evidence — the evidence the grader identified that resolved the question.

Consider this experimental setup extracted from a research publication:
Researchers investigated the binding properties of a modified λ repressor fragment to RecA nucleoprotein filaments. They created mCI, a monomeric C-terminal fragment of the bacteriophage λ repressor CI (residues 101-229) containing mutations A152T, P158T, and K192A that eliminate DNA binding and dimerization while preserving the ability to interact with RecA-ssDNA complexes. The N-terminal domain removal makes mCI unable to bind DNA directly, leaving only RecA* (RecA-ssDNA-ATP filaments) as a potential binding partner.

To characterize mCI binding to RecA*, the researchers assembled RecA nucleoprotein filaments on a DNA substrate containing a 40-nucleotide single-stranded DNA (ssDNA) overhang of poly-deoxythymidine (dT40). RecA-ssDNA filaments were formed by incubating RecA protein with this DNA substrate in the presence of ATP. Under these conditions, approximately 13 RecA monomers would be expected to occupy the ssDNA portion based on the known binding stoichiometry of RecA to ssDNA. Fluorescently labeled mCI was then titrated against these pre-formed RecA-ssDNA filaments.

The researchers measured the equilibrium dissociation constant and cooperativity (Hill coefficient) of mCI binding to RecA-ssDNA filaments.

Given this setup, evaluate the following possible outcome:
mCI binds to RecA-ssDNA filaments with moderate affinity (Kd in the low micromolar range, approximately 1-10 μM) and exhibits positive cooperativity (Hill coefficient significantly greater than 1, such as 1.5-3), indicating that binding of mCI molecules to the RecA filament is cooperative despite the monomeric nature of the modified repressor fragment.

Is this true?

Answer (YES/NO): NO